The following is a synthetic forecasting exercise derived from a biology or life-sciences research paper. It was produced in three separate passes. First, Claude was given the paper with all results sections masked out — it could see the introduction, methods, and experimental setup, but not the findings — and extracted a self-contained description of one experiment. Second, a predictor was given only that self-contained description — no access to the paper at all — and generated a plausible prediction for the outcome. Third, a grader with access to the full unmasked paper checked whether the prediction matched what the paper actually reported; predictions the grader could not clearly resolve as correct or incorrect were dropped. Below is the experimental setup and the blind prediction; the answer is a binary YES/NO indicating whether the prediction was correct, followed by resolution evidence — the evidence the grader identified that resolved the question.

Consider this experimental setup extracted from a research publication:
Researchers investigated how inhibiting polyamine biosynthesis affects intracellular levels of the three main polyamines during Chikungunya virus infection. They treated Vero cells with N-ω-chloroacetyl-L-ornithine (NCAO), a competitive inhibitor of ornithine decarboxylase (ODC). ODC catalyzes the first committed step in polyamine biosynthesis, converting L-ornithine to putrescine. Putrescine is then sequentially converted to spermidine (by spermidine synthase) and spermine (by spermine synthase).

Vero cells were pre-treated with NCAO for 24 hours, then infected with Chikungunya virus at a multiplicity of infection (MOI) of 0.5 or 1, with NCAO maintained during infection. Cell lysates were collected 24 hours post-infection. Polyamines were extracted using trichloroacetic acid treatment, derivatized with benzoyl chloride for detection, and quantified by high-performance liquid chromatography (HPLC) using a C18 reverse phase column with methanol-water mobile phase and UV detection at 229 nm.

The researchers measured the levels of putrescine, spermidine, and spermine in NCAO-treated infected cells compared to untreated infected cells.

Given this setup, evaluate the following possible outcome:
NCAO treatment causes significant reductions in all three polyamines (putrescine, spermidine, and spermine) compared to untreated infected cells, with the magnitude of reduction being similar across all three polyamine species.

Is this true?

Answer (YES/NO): NO